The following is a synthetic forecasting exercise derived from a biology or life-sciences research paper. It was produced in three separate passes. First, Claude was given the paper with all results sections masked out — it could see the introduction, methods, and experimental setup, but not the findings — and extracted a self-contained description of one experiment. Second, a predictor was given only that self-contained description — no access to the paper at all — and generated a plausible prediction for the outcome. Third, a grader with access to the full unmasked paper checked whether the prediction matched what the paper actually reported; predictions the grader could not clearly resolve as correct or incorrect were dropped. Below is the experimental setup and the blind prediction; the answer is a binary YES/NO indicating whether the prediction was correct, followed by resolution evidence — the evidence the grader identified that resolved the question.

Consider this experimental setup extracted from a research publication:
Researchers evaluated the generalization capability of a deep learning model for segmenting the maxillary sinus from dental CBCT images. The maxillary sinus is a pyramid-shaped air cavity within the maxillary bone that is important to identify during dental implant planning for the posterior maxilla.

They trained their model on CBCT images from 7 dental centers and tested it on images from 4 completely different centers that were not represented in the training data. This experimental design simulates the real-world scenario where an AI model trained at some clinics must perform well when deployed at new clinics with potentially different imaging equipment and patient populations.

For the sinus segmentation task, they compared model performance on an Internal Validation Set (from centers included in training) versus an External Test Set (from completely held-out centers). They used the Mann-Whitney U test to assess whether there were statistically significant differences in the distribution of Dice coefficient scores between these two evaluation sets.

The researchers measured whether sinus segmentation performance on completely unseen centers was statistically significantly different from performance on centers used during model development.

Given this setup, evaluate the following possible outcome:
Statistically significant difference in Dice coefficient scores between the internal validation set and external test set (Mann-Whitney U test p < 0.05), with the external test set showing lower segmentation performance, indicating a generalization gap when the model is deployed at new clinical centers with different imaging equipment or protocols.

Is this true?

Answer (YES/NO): NO